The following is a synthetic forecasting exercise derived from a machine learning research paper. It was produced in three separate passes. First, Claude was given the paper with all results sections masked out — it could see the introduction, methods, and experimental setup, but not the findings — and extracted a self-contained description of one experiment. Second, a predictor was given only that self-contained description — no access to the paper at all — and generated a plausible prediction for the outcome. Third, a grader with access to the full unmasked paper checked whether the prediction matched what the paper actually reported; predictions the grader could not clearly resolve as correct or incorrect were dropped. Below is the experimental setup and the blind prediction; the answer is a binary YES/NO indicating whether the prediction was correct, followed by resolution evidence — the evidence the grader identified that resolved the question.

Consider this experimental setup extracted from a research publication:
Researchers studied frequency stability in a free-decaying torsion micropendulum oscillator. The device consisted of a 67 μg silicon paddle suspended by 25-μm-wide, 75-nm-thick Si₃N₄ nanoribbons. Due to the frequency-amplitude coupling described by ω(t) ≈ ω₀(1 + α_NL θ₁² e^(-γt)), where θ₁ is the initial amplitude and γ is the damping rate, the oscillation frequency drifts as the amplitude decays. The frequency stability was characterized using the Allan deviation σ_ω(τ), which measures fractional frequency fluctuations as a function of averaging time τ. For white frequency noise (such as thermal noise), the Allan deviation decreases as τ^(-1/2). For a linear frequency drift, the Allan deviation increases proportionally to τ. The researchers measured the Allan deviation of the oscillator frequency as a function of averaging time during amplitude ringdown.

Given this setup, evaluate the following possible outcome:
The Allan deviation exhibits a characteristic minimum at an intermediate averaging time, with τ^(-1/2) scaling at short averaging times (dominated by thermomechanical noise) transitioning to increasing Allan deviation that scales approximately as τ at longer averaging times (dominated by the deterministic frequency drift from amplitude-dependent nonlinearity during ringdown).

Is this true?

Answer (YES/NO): YES